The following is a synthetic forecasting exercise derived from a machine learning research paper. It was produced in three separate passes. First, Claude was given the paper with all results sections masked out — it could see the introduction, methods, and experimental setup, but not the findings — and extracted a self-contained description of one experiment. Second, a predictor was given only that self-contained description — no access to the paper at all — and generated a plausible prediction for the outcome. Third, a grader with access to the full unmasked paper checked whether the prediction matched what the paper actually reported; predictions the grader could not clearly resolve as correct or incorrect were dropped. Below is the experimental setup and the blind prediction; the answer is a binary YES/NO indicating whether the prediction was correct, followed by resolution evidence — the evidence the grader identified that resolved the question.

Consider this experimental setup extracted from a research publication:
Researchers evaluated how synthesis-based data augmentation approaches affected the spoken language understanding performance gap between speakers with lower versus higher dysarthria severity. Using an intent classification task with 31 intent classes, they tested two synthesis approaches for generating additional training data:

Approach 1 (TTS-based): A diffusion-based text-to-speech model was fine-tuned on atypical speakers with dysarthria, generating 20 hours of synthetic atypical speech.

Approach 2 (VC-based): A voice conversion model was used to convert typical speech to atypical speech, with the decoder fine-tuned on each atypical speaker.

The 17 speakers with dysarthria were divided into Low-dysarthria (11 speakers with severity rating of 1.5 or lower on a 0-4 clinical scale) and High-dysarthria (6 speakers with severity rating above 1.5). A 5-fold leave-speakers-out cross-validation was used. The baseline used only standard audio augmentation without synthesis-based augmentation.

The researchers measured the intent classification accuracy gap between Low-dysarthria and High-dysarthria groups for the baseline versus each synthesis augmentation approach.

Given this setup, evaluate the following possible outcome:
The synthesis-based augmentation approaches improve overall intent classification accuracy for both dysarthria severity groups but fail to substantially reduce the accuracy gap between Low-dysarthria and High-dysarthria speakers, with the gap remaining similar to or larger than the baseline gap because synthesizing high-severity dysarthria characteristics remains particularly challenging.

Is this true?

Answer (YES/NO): NO